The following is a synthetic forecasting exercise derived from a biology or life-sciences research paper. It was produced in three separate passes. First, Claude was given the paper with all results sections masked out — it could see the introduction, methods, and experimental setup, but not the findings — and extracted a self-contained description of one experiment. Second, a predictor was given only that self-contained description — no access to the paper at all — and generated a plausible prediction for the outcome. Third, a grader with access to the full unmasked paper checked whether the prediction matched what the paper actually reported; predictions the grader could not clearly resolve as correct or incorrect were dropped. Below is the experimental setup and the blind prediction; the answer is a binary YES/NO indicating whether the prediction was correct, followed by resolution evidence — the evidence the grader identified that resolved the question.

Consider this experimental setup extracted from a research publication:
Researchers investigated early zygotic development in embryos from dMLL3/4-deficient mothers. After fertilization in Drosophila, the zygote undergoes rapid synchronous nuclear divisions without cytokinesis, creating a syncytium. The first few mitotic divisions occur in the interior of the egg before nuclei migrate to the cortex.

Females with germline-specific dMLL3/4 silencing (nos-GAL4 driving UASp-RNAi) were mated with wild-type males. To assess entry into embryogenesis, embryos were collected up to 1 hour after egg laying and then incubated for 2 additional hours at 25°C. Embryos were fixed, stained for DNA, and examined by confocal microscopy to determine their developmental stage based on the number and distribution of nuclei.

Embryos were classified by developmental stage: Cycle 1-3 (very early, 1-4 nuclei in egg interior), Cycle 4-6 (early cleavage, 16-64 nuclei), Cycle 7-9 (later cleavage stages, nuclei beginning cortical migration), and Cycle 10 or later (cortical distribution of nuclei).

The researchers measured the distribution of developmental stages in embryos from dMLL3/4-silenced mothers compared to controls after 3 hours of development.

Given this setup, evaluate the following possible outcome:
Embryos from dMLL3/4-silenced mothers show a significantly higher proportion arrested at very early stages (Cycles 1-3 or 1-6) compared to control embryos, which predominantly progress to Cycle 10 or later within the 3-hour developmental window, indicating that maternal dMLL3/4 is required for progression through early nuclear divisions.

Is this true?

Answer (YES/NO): YES